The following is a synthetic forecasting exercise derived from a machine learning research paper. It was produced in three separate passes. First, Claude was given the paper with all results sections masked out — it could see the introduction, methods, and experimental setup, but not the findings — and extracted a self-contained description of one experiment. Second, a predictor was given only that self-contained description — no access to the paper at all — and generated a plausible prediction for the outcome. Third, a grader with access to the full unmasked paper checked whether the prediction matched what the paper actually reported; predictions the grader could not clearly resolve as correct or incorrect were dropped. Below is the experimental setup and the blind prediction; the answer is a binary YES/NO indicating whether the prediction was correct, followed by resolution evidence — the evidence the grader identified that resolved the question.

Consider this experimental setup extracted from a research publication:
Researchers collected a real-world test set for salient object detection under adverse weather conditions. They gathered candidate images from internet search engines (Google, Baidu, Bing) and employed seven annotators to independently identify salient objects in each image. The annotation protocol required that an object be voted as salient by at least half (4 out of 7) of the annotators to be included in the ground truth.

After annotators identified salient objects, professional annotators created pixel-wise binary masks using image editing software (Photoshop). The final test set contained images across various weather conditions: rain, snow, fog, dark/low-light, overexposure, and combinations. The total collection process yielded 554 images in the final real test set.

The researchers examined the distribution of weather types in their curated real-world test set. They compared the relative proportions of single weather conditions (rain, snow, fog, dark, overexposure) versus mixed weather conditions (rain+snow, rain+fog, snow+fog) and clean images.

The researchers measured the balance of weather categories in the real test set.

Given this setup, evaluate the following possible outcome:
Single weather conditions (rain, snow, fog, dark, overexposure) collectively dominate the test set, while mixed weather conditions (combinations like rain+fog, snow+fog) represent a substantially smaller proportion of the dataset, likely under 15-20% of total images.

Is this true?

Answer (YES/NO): NO